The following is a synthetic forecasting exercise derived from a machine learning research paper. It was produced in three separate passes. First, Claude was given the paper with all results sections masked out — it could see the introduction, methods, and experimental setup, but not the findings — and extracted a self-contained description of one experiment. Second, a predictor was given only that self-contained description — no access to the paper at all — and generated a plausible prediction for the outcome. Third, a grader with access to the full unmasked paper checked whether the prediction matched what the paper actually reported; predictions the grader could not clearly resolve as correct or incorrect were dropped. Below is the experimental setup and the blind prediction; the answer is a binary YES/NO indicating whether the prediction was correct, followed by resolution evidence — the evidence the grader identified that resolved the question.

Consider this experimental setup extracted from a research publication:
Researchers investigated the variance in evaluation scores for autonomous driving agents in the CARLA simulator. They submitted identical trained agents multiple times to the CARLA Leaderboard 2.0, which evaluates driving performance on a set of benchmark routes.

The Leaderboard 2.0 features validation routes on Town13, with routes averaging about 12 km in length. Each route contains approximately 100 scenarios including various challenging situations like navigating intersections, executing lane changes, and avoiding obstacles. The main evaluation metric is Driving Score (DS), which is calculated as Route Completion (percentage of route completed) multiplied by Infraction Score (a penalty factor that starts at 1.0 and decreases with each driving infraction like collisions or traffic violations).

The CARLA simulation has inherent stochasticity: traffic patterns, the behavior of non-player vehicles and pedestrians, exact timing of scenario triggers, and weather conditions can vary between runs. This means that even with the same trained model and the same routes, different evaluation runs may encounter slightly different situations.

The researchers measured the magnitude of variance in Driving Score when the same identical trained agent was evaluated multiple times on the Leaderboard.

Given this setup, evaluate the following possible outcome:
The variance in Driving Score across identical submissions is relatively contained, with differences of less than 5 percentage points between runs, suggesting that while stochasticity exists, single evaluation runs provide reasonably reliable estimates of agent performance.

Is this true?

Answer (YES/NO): NO